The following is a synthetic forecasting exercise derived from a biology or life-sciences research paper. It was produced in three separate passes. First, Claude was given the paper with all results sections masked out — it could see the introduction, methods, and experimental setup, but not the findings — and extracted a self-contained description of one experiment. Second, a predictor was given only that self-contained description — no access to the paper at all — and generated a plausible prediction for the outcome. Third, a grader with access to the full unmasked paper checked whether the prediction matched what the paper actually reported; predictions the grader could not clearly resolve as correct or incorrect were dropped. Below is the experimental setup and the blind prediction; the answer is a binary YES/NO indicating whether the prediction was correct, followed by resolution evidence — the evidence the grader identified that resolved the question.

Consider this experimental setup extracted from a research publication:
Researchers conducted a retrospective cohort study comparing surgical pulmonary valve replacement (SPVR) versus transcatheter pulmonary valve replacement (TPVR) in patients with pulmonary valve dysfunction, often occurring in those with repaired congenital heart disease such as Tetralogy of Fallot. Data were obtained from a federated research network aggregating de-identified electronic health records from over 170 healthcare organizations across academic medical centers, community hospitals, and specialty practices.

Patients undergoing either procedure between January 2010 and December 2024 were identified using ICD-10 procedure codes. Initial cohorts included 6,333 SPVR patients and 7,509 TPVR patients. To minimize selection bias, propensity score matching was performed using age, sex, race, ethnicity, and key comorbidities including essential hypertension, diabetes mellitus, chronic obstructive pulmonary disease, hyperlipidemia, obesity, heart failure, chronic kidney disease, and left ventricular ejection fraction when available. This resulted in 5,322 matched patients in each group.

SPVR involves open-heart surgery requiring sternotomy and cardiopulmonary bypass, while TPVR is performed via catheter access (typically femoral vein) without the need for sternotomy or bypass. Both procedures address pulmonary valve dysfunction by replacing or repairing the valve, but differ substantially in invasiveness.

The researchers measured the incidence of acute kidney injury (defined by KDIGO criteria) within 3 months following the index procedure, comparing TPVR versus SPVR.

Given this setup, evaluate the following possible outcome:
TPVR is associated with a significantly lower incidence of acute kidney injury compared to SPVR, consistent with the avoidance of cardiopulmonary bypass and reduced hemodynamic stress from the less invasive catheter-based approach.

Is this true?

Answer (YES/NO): NO